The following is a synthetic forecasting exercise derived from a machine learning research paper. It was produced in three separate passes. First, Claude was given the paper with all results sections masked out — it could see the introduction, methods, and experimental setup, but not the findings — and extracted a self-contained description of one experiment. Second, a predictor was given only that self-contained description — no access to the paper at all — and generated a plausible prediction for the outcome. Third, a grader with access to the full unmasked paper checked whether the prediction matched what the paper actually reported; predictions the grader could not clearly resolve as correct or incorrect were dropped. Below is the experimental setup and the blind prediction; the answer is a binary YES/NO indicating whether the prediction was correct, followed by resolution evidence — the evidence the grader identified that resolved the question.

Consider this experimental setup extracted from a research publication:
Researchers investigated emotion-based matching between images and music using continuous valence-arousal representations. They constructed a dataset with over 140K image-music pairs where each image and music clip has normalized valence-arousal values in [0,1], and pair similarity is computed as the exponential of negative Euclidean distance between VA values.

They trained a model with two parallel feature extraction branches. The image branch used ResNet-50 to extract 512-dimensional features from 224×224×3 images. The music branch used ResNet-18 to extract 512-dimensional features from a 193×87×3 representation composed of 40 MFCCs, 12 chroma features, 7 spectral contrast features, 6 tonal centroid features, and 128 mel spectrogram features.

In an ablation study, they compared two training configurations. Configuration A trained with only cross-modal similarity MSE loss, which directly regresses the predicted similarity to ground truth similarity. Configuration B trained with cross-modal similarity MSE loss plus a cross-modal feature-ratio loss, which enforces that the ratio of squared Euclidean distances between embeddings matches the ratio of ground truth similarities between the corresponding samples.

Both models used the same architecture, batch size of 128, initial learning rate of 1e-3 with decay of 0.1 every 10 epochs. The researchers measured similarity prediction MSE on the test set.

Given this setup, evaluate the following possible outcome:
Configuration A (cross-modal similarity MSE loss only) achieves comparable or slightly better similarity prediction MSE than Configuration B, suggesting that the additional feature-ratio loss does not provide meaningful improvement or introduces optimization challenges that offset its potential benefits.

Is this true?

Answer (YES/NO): NO